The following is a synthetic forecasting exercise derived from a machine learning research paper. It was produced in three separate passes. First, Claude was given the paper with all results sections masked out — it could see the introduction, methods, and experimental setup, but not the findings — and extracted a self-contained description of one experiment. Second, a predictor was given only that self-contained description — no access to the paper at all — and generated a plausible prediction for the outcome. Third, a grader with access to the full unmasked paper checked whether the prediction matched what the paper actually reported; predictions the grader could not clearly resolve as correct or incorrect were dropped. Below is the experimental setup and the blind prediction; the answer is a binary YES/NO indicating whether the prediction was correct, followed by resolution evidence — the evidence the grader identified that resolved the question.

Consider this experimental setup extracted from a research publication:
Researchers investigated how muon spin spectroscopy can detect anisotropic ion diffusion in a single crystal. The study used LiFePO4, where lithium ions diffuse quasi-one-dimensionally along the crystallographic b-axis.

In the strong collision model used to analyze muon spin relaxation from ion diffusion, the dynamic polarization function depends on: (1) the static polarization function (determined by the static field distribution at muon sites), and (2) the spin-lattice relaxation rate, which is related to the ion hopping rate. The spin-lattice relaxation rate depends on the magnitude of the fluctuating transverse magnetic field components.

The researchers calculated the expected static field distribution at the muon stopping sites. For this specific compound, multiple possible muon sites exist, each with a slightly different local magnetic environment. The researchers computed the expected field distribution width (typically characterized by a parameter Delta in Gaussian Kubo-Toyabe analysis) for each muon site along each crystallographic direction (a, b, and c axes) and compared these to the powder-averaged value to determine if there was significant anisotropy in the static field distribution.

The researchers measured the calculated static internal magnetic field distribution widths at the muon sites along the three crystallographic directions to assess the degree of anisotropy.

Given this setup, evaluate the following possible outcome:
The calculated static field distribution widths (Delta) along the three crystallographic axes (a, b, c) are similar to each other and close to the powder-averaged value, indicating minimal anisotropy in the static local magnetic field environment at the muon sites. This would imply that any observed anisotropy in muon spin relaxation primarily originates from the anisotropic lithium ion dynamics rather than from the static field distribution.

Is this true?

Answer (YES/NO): YES